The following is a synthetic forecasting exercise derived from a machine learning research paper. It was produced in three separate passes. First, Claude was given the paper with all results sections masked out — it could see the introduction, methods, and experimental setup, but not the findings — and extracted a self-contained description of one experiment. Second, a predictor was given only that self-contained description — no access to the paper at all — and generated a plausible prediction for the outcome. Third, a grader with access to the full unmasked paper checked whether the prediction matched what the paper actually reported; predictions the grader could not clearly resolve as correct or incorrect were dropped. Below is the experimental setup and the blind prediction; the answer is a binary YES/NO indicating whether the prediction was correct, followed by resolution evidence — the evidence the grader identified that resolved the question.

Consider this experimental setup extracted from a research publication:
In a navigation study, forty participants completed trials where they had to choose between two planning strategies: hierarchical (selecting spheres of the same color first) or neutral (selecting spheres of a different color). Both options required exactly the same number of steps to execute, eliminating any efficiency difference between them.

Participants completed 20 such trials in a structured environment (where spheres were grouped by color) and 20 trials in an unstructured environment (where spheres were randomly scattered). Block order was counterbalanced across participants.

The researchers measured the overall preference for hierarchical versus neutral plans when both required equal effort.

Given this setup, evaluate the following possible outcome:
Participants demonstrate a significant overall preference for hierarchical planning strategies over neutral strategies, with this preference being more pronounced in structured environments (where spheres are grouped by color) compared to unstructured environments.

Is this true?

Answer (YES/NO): YES